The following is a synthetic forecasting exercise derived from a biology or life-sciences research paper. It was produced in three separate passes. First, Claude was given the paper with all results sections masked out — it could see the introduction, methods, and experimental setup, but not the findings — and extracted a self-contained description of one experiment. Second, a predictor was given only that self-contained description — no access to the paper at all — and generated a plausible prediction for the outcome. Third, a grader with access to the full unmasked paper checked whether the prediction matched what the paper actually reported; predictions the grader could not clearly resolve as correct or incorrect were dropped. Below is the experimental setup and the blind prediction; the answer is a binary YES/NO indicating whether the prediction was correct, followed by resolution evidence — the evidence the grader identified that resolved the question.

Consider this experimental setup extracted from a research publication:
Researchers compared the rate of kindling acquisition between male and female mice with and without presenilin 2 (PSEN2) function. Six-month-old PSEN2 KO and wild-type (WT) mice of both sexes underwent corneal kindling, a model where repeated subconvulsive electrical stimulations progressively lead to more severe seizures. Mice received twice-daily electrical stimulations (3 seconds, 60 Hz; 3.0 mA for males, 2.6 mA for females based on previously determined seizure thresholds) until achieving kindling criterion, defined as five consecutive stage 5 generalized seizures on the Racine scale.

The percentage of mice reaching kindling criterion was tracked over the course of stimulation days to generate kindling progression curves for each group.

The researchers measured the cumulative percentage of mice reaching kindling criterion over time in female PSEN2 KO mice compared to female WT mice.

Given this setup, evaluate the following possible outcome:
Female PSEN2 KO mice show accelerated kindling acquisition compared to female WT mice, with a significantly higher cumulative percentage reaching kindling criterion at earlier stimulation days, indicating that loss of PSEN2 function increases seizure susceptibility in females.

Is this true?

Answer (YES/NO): NO